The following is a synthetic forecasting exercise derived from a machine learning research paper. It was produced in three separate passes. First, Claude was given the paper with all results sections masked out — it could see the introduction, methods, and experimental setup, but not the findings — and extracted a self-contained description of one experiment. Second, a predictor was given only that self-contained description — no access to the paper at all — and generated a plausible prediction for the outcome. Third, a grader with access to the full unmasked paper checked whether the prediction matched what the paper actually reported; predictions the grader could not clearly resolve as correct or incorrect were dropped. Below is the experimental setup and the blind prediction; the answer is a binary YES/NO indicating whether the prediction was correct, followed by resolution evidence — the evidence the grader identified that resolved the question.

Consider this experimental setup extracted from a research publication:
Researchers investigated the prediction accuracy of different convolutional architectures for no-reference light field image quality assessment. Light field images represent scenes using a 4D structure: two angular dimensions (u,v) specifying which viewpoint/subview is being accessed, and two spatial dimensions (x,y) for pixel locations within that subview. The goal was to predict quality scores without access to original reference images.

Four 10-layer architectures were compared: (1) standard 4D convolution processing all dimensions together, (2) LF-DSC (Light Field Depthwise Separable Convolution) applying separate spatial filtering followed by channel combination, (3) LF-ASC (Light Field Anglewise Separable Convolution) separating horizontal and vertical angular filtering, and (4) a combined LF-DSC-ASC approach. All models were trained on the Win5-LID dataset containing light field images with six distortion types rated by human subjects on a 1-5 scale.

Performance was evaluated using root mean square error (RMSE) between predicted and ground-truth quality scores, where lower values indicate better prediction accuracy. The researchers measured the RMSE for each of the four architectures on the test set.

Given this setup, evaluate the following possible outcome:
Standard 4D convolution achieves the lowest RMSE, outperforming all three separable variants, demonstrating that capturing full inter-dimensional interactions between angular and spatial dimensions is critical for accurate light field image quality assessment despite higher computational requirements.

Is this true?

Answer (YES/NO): NO